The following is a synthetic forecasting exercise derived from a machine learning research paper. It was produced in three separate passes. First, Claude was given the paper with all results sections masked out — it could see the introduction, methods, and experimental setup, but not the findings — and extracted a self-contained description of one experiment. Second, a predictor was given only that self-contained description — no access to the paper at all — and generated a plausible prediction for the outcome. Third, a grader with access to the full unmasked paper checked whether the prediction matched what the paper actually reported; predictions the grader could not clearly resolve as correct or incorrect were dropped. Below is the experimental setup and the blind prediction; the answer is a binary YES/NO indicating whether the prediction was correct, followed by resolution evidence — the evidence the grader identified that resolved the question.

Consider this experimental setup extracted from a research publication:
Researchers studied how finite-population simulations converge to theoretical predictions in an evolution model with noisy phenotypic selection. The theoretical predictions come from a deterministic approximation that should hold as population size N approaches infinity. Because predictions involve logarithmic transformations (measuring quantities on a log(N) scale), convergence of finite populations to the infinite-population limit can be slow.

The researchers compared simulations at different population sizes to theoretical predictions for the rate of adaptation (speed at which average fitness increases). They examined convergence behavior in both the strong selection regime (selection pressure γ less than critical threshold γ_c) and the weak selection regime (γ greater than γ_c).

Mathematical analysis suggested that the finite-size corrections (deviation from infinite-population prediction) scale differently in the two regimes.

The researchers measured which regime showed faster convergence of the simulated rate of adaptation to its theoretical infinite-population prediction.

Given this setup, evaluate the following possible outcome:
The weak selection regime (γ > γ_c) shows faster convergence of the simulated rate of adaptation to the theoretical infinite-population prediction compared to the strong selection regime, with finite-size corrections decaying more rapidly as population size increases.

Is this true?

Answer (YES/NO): NO